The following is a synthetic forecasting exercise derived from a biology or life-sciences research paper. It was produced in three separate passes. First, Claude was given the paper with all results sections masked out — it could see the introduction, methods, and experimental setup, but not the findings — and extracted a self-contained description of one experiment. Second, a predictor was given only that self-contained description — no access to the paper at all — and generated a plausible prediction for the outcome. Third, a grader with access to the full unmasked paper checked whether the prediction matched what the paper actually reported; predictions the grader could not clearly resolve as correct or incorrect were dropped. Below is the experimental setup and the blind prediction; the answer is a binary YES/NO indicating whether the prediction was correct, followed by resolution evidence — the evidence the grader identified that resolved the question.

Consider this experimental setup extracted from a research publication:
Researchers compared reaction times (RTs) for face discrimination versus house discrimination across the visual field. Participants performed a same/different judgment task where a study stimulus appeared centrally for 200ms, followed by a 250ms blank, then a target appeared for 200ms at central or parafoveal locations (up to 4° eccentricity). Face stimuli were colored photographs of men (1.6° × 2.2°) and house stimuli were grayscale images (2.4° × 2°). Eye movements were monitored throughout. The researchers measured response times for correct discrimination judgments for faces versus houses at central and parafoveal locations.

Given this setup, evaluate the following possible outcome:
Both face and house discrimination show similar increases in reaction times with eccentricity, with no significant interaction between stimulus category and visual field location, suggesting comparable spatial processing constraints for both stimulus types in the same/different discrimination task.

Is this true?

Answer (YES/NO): YES